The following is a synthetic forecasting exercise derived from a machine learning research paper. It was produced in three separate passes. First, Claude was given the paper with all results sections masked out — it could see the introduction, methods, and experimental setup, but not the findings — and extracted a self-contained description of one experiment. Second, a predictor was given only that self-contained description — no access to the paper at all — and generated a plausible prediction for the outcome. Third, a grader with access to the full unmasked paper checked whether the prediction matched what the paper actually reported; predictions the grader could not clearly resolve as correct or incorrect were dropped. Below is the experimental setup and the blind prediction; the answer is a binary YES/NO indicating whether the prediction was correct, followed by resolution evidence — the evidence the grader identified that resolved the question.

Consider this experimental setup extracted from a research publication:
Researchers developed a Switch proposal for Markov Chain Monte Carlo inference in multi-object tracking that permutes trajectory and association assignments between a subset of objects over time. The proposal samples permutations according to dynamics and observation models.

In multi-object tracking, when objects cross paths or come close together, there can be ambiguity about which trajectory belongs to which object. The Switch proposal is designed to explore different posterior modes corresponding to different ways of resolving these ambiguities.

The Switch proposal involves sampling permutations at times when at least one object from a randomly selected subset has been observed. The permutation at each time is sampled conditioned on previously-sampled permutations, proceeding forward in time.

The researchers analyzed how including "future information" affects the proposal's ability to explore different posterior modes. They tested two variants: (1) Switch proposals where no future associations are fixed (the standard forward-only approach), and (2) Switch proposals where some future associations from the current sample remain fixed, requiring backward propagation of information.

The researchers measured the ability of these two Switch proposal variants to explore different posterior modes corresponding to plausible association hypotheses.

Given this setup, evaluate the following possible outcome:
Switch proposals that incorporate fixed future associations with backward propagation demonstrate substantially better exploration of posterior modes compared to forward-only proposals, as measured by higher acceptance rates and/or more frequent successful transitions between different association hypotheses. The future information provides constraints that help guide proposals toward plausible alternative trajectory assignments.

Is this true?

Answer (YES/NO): NO